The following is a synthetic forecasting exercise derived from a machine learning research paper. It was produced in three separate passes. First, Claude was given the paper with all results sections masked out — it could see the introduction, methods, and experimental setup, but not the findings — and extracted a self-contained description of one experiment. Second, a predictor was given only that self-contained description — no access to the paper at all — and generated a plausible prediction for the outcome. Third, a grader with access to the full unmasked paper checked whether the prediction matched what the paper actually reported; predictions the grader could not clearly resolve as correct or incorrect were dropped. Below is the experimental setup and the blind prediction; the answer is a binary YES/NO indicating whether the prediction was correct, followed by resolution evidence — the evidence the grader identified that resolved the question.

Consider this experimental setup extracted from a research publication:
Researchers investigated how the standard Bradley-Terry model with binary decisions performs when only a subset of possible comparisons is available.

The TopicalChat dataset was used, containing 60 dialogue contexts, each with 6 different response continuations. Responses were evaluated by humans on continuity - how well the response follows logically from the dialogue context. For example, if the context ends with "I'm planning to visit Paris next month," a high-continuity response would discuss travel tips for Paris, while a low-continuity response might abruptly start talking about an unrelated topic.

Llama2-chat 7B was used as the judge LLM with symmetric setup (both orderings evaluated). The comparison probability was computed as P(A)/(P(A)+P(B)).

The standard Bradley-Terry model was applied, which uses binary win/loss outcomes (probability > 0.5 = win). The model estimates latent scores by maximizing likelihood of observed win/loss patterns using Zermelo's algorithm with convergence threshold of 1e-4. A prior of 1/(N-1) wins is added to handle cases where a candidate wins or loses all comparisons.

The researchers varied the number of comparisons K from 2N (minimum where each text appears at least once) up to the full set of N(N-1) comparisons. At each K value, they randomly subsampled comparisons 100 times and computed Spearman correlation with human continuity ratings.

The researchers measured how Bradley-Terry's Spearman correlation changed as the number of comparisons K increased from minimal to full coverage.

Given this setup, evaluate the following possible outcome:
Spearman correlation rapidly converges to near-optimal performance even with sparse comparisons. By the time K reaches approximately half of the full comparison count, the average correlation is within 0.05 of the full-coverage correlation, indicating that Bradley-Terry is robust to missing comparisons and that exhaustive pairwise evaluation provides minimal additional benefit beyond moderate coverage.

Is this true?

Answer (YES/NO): NO